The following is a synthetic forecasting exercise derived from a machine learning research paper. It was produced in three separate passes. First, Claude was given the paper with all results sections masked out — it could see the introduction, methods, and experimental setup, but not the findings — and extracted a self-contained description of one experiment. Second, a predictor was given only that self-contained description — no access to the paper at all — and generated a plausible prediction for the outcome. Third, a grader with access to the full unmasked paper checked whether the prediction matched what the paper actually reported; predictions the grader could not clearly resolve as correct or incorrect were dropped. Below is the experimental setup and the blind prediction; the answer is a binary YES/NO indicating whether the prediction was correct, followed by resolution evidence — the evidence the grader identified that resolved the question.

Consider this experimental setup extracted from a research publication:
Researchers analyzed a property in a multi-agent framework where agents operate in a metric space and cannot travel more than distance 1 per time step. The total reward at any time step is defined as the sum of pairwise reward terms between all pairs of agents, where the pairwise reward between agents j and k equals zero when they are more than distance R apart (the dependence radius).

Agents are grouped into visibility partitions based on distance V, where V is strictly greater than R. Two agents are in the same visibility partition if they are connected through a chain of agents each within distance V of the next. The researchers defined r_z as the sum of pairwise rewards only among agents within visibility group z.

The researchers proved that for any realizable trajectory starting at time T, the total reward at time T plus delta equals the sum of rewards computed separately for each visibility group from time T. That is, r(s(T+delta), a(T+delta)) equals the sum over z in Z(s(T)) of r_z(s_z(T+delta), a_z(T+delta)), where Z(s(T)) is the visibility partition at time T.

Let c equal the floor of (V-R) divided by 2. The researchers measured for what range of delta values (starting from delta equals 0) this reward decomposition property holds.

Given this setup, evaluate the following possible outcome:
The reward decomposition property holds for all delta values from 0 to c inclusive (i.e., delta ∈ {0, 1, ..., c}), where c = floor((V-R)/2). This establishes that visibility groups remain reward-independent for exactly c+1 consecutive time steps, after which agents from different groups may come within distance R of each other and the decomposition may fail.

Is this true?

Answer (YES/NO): YES